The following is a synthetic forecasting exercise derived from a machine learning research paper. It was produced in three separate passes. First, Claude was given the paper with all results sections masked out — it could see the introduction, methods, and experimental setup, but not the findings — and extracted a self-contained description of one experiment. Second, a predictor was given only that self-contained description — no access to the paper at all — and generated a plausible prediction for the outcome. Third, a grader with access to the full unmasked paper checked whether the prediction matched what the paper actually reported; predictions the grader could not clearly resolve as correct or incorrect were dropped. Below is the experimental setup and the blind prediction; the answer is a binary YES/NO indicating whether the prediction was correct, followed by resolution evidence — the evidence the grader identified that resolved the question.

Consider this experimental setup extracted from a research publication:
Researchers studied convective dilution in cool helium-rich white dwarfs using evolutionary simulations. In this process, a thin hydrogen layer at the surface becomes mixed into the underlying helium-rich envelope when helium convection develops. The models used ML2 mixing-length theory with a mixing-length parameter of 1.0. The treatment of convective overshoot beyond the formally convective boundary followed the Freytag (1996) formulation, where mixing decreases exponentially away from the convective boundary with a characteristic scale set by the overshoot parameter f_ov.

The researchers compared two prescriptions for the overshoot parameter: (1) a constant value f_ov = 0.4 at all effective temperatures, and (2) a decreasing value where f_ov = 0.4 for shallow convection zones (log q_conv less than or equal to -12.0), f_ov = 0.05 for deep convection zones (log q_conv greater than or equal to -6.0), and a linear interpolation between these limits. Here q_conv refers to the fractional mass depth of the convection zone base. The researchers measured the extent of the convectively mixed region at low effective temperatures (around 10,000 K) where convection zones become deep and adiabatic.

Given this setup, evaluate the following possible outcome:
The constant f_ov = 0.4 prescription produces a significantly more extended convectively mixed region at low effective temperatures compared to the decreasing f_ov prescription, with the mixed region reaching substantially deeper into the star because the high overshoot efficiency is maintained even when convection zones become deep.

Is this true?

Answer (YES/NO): YES